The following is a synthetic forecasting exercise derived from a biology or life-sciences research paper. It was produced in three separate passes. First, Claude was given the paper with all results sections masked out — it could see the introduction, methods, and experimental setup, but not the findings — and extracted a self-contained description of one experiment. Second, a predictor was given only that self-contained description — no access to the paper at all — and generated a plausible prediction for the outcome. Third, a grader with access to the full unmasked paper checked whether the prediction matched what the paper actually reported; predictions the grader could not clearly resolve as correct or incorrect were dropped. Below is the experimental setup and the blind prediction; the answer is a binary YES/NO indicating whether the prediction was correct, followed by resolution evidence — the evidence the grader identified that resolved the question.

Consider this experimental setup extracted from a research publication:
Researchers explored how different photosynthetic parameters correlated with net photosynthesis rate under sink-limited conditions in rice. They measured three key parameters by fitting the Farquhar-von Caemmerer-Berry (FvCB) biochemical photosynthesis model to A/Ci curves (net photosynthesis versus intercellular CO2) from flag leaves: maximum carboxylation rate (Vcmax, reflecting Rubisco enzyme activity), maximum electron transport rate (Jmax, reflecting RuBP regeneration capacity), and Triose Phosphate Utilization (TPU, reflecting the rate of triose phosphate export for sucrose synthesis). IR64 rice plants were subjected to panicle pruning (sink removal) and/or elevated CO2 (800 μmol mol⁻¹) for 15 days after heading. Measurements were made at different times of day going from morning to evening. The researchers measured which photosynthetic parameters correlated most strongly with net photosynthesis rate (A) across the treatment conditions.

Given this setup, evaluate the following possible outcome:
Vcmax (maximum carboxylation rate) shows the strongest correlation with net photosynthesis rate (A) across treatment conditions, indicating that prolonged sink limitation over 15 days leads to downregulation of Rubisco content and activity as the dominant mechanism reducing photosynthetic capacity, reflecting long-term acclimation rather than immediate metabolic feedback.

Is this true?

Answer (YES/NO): NO